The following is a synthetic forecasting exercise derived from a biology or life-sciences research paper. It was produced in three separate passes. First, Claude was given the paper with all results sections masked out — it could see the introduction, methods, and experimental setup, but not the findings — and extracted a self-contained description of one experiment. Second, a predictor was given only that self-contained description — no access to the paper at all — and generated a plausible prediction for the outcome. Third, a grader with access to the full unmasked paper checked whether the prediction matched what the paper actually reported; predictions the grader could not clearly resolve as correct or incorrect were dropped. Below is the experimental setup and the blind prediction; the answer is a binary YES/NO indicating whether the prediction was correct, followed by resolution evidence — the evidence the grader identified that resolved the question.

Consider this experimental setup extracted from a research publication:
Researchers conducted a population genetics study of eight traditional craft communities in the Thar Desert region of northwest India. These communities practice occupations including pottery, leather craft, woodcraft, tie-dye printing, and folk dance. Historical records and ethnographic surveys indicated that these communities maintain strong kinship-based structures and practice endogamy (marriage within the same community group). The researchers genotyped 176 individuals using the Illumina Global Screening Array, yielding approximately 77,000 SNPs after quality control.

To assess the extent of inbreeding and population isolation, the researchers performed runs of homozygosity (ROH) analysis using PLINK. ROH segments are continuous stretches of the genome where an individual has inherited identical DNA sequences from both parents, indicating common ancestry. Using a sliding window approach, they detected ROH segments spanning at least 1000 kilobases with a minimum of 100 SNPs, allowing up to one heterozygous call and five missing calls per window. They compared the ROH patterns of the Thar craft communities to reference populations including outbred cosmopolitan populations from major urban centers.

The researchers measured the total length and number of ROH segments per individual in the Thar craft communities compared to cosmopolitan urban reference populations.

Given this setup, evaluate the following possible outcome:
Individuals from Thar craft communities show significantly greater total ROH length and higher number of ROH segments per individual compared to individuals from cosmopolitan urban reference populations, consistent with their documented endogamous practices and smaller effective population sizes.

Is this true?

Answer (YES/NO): YES